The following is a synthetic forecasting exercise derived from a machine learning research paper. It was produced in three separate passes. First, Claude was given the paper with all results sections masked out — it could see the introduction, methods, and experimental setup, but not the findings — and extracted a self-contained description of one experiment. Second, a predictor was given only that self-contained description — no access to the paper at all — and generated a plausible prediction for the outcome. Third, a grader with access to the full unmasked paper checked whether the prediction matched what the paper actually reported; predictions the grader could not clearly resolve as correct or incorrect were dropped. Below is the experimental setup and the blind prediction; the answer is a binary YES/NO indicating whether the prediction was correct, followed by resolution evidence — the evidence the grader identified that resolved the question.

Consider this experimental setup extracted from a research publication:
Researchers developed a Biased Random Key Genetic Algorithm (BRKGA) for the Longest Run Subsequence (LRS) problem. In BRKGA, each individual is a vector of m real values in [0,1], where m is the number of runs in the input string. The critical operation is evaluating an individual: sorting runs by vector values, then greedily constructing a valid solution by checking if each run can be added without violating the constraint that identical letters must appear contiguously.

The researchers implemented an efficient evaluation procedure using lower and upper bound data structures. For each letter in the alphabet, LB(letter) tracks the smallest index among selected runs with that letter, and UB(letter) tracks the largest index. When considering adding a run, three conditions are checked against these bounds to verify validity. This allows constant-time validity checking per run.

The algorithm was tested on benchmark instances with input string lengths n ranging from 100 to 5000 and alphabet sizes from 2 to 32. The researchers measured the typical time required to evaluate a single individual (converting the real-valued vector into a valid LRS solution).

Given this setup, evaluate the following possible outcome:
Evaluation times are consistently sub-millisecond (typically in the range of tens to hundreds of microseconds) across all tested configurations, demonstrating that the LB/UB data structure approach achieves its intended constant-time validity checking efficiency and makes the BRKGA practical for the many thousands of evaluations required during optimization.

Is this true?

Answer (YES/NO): YES